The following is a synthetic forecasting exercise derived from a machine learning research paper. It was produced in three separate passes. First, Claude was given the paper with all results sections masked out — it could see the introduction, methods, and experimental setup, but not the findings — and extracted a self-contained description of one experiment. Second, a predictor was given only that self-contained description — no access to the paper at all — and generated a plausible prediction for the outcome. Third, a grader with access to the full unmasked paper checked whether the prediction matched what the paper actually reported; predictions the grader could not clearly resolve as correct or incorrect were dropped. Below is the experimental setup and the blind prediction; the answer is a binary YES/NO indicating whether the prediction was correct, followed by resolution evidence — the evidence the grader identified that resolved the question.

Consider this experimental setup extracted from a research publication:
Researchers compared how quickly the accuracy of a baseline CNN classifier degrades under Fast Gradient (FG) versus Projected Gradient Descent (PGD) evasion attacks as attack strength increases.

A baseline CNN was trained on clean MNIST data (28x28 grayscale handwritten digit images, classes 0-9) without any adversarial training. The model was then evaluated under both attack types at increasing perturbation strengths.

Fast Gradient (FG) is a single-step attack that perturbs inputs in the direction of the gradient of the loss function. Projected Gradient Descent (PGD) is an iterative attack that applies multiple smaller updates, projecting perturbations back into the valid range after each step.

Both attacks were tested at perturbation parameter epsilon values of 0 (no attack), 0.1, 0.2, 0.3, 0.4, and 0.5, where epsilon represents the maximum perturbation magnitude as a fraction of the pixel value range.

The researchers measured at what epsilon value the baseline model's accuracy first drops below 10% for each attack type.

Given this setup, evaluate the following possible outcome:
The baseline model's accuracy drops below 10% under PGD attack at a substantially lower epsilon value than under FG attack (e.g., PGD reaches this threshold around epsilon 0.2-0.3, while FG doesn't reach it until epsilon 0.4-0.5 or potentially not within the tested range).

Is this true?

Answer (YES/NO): NO